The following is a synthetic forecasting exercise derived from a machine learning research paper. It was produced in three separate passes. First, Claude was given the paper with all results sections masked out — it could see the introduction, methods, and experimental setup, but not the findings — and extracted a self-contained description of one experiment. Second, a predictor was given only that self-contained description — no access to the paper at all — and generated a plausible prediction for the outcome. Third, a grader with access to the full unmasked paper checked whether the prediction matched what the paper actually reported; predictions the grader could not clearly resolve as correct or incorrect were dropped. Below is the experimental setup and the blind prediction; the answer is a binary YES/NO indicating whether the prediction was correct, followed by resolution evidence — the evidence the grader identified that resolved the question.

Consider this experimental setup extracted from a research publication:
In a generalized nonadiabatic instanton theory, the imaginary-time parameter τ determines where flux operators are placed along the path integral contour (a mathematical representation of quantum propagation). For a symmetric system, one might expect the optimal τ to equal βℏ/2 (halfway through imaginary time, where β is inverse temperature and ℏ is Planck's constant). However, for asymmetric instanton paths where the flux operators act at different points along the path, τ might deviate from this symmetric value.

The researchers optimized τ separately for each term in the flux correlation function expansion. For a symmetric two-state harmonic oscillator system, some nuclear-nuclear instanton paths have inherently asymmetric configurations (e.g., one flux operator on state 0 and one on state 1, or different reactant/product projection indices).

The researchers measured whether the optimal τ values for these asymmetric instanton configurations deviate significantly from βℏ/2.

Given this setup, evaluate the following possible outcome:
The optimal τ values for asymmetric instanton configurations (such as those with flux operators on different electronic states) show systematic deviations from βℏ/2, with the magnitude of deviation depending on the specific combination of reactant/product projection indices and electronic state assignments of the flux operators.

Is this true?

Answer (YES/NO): NO